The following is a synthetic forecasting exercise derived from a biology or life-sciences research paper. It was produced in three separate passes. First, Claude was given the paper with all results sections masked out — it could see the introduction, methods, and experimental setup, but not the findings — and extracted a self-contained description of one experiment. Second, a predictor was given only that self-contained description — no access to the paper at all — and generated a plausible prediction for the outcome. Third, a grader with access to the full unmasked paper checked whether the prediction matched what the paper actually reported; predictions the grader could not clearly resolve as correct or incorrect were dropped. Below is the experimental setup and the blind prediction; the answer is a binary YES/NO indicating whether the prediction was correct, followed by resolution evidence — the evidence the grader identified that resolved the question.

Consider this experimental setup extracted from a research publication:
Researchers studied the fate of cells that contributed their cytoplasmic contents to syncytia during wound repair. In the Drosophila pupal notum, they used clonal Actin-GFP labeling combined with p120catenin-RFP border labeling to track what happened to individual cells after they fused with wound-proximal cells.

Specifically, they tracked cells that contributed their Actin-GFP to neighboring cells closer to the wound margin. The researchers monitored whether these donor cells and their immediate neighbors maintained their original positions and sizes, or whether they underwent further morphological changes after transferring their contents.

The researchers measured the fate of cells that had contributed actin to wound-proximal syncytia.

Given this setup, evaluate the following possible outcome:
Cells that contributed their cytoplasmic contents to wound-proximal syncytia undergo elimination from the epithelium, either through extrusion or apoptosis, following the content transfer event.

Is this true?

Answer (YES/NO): NO